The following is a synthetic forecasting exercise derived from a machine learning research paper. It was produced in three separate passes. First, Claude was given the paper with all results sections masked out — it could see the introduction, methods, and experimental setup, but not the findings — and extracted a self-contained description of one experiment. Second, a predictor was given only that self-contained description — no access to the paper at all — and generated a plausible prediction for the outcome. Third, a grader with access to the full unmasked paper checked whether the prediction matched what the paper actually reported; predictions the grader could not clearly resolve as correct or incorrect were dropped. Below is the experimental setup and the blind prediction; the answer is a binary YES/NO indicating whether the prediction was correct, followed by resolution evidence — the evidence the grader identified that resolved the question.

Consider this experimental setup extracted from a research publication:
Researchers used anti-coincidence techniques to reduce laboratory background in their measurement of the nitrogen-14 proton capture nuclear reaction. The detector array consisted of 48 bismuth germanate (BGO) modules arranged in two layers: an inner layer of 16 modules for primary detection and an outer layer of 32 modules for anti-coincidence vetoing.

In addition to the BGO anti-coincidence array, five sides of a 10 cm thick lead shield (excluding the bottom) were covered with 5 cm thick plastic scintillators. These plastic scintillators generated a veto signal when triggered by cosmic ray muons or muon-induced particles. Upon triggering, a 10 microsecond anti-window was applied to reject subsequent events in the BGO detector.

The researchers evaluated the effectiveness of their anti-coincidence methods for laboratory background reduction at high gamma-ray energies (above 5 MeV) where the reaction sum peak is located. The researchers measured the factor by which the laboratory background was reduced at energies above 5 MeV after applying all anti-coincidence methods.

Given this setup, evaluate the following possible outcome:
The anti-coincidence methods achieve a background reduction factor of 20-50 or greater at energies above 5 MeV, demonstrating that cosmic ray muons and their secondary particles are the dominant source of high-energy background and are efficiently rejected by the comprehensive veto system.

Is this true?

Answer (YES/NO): YES